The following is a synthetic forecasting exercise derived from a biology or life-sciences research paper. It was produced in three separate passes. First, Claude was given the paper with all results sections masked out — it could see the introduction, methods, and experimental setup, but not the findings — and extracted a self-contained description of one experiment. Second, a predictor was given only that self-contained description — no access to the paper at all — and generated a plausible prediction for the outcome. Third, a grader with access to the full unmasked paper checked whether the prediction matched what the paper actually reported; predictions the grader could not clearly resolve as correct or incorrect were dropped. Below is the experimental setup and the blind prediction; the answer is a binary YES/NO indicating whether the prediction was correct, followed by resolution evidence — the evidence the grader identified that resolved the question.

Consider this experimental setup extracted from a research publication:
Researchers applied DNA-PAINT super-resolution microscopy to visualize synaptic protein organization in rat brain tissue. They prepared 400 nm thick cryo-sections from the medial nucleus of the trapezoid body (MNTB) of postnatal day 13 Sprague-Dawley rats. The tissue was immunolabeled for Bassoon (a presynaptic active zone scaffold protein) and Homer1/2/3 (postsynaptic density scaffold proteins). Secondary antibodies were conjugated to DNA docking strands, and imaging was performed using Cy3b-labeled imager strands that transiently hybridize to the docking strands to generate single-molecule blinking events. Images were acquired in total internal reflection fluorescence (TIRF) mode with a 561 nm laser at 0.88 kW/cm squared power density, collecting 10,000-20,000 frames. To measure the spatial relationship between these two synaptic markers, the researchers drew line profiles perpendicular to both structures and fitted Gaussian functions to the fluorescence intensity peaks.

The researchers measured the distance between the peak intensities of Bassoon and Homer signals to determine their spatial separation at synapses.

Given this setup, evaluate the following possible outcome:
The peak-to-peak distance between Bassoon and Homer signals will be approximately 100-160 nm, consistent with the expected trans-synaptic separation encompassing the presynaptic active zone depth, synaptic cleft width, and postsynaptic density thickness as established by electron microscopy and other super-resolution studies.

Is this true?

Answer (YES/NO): YES